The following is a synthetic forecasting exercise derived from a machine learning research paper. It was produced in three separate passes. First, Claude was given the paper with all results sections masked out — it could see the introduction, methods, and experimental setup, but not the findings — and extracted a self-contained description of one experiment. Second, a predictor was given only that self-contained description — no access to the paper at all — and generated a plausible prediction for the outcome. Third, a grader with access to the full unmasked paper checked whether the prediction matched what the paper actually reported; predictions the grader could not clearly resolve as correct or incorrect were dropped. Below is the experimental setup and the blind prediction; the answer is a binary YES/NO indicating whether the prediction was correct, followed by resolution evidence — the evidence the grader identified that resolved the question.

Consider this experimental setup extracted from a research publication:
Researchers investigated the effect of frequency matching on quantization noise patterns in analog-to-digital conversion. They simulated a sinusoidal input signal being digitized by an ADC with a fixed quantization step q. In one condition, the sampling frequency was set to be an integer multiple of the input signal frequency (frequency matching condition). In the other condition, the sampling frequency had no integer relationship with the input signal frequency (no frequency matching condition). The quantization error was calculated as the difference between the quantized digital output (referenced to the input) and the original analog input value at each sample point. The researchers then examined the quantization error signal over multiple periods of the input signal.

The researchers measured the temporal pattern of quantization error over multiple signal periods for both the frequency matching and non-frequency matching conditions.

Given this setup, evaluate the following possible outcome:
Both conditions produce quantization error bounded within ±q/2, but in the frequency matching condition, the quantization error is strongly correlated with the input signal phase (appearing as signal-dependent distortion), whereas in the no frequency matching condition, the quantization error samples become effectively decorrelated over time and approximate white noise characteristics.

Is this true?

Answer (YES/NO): NO